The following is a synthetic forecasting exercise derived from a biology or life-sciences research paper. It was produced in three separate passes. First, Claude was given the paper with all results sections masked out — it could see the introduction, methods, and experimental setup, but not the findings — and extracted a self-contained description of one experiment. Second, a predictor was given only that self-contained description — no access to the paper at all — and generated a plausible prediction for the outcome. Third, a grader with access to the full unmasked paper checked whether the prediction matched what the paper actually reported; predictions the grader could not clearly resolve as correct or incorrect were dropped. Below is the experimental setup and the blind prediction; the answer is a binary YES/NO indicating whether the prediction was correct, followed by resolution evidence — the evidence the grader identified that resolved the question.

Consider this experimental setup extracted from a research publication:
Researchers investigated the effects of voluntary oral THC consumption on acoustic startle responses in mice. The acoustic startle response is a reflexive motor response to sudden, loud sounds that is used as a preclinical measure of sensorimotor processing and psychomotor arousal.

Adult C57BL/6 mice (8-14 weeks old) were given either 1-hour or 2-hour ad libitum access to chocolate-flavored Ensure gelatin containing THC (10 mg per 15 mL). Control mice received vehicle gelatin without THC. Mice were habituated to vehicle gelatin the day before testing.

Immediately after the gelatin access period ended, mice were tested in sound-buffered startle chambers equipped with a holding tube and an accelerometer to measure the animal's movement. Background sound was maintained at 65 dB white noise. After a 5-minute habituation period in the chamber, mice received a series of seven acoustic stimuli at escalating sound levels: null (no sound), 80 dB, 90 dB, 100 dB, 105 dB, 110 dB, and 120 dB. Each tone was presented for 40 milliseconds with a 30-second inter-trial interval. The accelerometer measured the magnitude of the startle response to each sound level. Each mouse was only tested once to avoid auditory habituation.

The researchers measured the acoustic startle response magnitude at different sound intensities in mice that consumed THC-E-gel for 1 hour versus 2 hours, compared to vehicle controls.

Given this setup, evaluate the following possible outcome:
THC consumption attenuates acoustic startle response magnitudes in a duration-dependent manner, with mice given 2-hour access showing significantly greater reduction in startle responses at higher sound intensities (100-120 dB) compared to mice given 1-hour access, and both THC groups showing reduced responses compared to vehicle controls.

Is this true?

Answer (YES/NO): NO